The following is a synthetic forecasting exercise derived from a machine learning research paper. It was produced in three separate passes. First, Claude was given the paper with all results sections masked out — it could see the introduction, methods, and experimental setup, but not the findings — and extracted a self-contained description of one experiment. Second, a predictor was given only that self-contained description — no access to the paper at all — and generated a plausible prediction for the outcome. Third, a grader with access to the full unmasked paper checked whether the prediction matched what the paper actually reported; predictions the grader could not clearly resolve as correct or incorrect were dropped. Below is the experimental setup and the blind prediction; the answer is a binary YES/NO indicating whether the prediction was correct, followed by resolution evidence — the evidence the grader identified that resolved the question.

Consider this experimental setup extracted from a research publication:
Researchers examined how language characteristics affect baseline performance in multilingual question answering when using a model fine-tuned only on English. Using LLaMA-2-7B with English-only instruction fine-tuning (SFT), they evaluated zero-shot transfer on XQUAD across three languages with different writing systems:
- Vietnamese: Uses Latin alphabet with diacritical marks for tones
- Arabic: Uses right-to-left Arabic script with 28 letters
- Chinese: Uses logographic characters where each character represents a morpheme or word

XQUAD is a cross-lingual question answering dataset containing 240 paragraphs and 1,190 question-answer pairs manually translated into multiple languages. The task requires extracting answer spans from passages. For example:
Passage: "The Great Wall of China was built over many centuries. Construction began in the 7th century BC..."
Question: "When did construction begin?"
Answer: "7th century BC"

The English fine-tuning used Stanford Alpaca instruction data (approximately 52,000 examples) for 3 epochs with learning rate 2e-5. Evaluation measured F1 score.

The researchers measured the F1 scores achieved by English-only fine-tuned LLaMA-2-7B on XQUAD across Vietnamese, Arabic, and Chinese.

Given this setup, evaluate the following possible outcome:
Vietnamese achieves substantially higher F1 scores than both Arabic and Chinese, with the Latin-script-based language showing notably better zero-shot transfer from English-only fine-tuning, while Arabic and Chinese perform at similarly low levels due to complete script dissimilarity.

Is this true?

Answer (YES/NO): NO